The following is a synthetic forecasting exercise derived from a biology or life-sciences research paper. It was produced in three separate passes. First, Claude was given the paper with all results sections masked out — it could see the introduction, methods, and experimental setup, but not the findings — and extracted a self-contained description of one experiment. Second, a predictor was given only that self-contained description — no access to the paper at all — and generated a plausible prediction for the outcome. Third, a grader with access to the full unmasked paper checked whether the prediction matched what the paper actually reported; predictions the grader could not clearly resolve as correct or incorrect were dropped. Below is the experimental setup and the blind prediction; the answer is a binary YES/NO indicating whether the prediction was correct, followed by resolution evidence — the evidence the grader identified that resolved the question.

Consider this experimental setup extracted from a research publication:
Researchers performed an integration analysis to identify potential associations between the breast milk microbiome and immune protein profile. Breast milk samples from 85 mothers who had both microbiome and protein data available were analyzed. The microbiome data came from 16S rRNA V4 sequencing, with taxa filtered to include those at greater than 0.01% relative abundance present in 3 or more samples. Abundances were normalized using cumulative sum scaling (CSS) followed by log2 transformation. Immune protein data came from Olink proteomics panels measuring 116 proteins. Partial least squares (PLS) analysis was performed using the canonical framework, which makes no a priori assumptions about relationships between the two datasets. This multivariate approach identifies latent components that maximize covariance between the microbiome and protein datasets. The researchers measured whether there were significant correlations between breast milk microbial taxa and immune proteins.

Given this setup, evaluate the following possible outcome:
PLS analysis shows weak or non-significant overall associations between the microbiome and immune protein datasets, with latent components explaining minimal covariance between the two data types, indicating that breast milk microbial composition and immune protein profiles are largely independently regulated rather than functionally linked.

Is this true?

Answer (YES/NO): NO